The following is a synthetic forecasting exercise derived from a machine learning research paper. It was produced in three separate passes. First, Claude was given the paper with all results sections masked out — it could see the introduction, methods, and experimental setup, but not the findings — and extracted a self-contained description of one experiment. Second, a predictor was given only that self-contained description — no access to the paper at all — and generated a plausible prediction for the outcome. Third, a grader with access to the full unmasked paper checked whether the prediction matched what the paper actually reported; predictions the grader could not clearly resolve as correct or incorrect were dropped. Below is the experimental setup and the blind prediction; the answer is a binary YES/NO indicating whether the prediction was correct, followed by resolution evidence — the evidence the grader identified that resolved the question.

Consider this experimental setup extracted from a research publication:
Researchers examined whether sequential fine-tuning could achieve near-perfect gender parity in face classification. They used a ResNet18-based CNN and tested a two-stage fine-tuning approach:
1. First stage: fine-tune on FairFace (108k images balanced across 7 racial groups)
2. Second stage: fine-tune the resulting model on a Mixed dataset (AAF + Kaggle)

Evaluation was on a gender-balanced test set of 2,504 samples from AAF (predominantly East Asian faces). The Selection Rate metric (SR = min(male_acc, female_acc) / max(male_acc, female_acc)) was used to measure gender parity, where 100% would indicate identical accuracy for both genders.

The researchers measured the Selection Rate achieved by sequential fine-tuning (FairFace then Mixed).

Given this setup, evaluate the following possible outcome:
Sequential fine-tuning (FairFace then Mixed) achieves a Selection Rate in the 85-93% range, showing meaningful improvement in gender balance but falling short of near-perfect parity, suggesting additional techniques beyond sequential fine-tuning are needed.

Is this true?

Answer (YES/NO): NO